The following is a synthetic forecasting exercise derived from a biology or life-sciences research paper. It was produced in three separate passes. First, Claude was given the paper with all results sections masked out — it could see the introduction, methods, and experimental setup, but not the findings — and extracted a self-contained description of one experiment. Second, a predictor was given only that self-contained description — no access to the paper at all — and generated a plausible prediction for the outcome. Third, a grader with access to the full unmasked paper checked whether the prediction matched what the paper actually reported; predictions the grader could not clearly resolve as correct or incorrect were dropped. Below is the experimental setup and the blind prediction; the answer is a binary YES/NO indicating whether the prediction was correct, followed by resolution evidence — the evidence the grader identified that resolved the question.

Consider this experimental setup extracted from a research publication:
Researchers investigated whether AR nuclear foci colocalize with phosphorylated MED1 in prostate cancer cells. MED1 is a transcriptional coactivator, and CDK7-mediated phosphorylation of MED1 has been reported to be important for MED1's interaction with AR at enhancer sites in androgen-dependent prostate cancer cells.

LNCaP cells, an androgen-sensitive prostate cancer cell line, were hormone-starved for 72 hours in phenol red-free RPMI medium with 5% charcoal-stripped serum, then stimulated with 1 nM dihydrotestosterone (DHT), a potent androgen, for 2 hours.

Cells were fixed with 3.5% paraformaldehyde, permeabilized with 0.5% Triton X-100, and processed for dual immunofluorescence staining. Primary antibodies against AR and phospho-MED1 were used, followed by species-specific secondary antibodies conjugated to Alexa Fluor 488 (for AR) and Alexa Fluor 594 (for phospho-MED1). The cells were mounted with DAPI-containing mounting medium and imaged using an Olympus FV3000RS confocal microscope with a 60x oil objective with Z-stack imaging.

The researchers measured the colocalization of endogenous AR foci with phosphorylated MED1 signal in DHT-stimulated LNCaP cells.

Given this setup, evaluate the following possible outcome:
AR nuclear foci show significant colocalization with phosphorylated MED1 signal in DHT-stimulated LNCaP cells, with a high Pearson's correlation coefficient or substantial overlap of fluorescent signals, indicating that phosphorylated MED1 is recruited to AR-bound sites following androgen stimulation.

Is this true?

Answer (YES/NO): YES